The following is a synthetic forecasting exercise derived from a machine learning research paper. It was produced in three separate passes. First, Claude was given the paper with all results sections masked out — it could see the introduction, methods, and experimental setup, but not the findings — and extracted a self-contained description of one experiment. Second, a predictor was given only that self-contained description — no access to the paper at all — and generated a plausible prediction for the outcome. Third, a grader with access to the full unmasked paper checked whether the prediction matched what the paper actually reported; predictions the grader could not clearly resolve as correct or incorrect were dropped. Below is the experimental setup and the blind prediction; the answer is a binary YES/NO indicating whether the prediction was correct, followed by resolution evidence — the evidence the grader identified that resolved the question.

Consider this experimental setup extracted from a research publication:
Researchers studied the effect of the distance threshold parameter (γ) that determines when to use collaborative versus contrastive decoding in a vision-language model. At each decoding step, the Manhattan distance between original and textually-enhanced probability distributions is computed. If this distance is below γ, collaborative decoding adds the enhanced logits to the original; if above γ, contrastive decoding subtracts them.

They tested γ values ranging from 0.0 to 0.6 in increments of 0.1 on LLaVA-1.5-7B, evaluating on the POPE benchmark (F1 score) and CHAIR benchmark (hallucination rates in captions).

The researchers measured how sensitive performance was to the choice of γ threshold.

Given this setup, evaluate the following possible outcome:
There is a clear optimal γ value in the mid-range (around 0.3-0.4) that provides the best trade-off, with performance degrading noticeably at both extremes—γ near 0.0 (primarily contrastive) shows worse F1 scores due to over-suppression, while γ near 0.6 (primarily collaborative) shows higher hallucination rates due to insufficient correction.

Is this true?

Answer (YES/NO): NO